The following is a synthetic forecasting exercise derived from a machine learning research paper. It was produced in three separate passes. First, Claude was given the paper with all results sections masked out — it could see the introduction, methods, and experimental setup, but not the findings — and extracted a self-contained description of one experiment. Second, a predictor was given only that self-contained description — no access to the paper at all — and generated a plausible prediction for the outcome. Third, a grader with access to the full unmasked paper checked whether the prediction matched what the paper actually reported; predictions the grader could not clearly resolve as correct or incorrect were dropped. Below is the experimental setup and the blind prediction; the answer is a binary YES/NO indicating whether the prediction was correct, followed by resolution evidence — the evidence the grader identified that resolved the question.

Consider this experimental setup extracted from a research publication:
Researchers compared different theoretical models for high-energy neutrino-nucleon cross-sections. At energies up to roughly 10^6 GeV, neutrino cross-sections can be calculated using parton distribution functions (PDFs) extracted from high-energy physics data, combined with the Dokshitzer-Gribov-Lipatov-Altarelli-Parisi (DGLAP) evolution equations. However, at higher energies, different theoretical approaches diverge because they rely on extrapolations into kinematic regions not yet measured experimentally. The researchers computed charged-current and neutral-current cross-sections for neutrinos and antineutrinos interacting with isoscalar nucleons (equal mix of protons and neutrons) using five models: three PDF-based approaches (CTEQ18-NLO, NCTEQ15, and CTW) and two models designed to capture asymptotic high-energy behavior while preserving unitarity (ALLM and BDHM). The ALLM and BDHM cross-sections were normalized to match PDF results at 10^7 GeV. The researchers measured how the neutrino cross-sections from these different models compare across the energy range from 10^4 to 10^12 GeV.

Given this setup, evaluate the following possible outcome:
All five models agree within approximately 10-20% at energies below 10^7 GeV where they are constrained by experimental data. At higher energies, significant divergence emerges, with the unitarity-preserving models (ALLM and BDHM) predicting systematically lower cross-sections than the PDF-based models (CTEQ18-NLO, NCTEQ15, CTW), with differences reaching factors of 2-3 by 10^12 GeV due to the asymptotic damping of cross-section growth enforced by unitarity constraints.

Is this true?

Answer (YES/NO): NO